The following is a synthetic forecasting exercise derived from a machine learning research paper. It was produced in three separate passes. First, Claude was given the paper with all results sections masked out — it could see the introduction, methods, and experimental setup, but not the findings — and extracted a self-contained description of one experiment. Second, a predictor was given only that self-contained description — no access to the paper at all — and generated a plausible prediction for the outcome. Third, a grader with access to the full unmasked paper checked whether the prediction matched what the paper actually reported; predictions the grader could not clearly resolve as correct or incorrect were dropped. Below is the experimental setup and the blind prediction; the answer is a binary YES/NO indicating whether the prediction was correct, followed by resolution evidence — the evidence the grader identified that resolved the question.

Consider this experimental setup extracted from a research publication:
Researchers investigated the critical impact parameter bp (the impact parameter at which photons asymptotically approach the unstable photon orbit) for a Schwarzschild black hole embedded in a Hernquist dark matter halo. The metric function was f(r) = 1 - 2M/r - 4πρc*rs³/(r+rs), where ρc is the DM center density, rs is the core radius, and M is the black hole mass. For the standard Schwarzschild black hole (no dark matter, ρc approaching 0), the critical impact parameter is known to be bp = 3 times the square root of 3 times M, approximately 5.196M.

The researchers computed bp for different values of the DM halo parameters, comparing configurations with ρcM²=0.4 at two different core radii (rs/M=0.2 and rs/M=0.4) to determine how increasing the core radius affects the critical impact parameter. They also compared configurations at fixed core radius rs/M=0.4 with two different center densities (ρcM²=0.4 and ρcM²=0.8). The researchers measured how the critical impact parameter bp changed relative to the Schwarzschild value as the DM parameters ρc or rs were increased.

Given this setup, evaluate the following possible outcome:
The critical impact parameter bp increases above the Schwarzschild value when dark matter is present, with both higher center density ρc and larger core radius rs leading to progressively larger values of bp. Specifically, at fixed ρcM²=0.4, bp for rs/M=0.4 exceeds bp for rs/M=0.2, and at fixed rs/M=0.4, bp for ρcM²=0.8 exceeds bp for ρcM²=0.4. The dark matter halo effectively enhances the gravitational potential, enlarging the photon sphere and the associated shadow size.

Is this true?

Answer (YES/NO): YES